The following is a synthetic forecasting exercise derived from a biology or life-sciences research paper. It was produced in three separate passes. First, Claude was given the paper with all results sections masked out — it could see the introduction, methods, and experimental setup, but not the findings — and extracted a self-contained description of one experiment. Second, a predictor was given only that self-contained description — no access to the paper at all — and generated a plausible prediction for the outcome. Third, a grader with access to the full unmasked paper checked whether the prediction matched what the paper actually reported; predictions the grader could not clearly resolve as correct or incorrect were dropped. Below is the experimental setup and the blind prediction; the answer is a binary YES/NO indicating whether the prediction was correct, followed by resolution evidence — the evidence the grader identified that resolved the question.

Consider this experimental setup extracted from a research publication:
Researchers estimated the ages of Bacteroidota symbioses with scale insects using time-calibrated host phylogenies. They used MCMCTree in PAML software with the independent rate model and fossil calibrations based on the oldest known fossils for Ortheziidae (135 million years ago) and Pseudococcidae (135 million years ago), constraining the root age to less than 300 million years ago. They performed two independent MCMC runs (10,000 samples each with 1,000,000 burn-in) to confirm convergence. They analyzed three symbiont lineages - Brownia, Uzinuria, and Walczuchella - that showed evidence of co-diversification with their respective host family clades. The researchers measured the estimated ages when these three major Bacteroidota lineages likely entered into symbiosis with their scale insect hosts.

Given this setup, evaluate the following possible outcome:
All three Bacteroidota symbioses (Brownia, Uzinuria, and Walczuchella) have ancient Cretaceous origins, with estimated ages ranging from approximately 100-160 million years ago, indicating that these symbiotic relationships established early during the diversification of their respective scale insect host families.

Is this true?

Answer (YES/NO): NO